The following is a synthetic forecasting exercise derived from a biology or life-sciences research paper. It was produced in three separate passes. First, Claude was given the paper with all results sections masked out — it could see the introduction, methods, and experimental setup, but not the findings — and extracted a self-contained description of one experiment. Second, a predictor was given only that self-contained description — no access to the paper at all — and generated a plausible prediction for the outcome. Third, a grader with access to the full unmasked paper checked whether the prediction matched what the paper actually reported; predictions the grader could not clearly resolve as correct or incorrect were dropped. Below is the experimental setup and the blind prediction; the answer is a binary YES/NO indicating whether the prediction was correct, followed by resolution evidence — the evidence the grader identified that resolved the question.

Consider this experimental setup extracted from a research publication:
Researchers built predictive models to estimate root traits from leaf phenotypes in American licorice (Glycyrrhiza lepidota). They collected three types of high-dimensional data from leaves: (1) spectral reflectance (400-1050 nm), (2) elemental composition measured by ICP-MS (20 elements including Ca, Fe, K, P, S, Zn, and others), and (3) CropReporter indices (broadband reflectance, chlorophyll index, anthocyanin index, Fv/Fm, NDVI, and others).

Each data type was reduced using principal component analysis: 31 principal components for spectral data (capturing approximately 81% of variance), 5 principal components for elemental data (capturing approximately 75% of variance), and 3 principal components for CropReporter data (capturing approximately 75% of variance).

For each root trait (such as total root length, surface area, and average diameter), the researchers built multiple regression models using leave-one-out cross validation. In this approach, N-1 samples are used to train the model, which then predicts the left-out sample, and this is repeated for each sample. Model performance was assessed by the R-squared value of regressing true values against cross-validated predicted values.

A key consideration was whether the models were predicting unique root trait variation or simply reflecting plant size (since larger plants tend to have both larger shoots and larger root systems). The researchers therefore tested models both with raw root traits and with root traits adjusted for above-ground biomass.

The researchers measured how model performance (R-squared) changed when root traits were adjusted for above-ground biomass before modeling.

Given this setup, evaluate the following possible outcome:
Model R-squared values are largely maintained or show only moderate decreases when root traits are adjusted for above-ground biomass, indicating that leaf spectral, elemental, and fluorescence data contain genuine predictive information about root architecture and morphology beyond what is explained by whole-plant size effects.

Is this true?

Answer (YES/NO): NO